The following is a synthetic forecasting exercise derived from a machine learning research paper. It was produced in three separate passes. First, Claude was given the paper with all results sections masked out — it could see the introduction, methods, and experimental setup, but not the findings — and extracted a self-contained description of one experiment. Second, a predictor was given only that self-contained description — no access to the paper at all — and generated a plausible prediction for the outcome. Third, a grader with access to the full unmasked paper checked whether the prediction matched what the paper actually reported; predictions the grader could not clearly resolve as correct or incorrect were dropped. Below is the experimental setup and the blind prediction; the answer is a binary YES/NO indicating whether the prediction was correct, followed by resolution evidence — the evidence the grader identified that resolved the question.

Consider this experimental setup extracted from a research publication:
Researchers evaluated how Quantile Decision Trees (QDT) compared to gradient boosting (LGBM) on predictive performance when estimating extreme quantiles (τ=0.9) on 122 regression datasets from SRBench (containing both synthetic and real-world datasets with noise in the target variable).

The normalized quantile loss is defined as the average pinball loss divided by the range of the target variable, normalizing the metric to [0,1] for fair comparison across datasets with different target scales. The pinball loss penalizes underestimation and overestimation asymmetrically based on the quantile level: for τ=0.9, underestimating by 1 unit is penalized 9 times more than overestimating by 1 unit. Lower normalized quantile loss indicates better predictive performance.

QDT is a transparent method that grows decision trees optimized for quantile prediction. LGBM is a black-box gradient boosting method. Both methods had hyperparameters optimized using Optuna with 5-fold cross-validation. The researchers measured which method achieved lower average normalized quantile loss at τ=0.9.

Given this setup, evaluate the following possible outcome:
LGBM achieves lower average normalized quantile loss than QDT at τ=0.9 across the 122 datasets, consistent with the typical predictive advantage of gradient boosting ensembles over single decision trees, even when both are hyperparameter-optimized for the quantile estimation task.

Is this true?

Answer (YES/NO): NO